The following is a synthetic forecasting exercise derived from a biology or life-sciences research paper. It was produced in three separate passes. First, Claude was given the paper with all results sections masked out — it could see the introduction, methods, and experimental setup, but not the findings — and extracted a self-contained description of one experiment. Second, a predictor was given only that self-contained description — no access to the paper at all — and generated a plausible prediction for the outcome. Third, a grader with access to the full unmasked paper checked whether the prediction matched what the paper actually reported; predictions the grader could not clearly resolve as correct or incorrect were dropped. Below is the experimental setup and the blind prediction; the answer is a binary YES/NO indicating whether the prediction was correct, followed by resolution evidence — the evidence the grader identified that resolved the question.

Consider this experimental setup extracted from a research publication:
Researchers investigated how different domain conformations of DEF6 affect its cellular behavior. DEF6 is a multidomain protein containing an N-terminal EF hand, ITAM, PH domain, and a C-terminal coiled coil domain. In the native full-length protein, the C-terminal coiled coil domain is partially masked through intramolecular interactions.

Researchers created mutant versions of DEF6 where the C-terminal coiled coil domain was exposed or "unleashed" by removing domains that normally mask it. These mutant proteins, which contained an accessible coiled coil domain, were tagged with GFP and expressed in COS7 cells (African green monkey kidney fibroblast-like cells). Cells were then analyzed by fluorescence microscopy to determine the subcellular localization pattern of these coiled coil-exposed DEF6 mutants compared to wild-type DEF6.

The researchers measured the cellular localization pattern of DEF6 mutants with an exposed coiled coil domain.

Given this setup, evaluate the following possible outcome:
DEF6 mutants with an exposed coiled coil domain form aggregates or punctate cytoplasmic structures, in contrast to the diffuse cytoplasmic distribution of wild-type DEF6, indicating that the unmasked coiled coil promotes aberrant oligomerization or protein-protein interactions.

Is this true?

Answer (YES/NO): YES